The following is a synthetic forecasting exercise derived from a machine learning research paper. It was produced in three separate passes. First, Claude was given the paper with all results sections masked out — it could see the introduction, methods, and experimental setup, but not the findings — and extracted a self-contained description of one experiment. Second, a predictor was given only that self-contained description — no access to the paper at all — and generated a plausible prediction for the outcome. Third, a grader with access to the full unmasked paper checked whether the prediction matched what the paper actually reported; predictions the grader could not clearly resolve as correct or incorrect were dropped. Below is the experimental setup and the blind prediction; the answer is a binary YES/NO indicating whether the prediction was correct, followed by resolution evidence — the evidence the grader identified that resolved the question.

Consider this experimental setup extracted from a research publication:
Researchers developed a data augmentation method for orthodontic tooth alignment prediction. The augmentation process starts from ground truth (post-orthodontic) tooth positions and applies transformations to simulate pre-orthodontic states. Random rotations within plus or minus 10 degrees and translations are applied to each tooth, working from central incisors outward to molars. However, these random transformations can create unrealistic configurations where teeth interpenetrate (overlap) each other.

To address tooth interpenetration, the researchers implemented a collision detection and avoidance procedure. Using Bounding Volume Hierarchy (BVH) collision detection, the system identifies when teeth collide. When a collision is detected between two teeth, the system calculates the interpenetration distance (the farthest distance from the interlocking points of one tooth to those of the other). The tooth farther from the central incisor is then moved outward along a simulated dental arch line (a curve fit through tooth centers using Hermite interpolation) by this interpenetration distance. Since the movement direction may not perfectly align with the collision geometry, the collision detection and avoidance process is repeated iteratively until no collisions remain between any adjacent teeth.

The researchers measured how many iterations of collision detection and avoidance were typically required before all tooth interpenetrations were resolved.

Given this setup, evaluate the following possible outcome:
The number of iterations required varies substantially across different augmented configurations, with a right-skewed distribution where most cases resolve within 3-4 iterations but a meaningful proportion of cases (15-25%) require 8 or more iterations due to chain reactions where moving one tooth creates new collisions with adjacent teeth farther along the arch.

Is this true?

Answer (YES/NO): NO